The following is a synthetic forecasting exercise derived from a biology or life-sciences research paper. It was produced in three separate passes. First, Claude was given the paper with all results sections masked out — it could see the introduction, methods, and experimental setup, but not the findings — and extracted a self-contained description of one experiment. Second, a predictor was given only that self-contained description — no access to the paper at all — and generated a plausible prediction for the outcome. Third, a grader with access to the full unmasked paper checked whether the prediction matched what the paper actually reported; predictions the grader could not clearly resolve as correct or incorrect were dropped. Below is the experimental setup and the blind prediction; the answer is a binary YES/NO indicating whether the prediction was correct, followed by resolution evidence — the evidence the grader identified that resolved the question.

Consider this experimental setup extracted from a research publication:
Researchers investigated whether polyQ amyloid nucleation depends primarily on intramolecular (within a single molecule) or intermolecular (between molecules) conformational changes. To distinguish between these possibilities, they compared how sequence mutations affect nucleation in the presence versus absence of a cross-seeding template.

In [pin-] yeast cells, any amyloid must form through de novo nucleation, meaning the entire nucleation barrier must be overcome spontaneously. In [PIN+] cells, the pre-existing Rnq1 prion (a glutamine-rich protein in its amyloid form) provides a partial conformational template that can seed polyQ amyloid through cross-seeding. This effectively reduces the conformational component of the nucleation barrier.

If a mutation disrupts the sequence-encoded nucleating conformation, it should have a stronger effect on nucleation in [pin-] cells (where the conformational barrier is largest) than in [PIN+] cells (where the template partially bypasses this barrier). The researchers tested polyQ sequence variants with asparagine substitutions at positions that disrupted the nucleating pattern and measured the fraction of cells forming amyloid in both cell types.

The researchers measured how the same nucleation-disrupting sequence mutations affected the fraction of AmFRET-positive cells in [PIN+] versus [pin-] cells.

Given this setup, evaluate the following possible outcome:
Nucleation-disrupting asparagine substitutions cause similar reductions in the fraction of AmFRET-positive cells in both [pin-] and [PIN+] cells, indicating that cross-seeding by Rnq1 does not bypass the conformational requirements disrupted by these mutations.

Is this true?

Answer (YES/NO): NO